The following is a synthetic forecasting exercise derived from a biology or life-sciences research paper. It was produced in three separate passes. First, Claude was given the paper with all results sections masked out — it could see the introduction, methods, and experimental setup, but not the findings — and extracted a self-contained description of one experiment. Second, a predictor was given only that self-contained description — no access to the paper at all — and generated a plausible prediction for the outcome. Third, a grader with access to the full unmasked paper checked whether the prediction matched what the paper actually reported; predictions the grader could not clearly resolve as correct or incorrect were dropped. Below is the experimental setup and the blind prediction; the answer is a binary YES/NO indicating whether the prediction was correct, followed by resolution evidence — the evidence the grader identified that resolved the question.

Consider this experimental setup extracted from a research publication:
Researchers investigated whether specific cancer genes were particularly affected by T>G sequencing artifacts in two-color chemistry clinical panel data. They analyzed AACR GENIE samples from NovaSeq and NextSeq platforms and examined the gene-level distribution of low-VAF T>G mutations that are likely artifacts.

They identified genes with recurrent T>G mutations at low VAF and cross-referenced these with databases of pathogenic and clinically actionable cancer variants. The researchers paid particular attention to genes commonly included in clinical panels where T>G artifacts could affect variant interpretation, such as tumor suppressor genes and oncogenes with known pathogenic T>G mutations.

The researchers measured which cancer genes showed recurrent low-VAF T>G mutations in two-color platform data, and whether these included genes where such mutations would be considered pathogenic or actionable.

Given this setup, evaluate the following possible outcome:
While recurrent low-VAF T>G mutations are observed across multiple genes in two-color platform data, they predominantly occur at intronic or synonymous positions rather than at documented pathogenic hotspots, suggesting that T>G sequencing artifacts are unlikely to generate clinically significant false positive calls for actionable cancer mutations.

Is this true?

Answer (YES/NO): NO